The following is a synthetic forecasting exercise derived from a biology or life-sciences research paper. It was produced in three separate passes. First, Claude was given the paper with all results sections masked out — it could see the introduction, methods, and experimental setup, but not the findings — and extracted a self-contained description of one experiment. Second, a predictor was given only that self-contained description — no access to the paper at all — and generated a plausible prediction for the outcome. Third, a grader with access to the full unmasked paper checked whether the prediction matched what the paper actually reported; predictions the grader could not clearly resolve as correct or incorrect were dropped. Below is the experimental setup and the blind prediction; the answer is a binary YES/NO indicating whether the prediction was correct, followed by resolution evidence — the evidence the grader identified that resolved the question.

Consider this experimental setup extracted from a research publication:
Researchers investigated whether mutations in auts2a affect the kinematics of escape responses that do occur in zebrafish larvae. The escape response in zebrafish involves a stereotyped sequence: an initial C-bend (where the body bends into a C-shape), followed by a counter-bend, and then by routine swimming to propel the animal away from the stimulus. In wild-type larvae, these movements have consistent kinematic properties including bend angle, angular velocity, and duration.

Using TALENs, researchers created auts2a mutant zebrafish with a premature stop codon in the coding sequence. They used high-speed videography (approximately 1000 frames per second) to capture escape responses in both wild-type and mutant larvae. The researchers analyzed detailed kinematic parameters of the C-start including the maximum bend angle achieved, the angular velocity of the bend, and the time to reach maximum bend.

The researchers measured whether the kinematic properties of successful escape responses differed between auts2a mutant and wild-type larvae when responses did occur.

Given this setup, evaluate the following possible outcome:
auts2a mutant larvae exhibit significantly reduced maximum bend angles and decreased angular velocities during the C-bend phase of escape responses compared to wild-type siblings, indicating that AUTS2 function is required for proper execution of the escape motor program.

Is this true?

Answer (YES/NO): NO